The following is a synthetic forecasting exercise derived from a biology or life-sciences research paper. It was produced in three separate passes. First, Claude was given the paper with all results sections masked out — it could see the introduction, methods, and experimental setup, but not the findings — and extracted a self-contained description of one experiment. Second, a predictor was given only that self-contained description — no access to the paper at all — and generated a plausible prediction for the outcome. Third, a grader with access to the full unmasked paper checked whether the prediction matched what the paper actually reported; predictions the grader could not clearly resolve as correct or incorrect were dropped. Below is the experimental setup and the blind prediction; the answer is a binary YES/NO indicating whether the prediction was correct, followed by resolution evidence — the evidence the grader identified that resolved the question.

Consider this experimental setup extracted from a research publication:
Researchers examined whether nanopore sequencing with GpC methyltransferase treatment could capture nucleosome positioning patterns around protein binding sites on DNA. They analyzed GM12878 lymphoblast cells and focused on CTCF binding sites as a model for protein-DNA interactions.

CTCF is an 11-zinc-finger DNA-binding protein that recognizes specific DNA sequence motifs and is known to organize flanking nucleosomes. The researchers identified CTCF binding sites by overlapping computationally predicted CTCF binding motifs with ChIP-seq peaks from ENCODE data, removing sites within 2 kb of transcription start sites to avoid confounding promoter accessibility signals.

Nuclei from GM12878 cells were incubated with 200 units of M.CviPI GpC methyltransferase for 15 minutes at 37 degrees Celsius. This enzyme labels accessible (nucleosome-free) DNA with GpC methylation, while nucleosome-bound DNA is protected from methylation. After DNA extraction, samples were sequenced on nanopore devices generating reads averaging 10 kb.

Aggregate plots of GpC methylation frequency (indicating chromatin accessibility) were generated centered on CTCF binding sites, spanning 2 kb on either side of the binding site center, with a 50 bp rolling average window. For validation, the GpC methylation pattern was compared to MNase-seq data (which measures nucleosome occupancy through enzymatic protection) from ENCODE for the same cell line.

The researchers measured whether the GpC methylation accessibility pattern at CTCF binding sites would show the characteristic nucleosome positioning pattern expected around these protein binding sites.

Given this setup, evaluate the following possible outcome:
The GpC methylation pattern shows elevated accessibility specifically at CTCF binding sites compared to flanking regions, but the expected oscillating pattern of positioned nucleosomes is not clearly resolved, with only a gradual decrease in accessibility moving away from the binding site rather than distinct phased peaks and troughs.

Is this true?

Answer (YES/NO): NO